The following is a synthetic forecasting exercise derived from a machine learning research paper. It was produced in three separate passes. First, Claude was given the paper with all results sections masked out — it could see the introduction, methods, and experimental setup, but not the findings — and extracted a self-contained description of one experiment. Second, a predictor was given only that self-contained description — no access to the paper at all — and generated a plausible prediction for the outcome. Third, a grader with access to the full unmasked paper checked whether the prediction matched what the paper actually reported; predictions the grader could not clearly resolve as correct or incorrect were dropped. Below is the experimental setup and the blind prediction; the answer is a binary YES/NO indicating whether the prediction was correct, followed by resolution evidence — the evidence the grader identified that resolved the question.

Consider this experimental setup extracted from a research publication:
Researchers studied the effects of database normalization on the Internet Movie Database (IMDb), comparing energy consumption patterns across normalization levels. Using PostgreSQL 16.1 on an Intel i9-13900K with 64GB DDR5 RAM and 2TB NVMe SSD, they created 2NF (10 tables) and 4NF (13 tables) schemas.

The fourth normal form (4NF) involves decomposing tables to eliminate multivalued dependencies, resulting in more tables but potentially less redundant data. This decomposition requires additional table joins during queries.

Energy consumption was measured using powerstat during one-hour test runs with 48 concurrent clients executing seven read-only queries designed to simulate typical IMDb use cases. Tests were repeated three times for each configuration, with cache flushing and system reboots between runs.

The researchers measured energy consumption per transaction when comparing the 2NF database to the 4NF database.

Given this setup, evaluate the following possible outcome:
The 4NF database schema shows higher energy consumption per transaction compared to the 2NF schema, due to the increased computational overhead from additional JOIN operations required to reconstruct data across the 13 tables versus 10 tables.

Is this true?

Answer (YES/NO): NO